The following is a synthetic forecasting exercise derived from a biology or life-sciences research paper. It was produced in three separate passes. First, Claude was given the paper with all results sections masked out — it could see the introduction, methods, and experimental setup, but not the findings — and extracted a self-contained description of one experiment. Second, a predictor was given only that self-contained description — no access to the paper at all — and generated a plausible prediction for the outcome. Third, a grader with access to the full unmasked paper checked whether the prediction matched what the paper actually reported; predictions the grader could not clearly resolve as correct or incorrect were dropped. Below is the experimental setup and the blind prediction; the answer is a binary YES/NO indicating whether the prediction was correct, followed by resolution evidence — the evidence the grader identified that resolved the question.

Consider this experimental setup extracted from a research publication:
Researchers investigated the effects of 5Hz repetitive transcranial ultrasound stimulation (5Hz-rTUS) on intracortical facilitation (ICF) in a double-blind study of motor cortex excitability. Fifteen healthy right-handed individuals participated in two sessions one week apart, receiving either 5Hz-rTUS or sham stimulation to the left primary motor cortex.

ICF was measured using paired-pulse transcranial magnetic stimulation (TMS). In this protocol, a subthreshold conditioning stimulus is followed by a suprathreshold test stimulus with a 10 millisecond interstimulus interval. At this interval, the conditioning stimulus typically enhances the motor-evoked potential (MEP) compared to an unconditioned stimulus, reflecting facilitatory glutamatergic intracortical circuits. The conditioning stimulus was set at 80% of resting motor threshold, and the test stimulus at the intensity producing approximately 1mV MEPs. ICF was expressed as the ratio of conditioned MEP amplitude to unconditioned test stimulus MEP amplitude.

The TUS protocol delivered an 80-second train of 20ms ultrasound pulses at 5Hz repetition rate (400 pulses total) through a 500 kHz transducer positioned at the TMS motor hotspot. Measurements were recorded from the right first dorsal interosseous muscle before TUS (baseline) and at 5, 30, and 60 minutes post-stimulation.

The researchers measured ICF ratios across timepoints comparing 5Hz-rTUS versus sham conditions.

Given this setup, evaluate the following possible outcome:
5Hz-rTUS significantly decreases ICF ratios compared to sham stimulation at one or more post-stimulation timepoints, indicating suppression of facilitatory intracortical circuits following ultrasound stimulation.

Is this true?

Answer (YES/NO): NO